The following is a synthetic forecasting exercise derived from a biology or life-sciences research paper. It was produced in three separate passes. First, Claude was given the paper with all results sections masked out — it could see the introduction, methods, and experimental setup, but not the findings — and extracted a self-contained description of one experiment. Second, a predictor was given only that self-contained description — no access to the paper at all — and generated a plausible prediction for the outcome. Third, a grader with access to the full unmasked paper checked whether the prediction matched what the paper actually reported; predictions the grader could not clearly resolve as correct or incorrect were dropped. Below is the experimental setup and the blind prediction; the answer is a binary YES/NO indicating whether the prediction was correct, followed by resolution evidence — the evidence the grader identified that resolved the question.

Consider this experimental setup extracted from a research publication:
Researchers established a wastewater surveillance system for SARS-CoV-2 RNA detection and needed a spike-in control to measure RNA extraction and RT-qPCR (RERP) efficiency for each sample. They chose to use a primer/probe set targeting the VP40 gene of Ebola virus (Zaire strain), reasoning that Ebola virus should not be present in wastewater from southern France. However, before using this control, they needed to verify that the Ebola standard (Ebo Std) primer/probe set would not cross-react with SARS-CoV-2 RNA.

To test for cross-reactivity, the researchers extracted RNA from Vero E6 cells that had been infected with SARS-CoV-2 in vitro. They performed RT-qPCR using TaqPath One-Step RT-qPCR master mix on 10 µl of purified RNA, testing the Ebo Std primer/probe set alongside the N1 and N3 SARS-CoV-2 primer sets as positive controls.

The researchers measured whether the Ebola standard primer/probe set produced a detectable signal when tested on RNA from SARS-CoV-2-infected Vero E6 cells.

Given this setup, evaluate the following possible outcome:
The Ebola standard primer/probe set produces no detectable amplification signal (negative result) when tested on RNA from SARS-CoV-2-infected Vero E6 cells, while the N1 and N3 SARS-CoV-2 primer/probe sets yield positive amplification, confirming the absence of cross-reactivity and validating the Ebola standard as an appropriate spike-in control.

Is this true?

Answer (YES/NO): YES